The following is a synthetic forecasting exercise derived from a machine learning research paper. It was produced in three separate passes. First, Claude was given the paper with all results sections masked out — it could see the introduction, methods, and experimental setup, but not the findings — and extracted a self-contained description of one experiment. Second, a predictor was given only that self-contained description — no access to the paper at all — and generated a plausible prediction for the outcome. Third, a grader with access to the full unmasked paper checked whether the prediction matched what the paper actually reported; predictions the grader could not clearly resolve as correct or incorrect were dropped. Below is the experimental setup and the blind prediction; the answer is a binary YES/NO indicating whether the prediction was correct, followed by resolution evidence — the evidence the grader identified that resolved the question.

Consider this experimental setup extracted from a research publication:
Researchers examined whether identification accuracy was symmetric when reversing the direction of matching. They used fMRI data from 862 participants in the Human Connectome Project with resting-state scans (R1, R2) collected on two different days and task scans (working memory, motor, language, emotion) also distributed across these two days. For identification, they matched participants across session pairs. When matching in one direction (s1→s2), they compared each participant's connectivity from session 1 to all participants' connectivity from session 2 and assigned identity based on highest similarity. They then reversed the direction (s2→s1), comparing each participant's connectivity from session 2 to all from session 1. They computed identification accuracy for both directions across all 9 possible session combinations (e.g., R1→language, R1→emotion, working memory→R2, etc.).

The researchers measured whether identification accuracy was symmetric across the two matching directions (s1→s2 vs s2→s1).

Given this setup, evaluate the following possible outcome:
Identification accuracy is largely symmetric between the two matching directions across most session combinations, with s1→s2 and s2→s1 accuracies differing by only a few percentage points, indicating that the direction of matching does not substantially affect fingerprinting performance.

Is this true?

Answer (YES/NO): YES